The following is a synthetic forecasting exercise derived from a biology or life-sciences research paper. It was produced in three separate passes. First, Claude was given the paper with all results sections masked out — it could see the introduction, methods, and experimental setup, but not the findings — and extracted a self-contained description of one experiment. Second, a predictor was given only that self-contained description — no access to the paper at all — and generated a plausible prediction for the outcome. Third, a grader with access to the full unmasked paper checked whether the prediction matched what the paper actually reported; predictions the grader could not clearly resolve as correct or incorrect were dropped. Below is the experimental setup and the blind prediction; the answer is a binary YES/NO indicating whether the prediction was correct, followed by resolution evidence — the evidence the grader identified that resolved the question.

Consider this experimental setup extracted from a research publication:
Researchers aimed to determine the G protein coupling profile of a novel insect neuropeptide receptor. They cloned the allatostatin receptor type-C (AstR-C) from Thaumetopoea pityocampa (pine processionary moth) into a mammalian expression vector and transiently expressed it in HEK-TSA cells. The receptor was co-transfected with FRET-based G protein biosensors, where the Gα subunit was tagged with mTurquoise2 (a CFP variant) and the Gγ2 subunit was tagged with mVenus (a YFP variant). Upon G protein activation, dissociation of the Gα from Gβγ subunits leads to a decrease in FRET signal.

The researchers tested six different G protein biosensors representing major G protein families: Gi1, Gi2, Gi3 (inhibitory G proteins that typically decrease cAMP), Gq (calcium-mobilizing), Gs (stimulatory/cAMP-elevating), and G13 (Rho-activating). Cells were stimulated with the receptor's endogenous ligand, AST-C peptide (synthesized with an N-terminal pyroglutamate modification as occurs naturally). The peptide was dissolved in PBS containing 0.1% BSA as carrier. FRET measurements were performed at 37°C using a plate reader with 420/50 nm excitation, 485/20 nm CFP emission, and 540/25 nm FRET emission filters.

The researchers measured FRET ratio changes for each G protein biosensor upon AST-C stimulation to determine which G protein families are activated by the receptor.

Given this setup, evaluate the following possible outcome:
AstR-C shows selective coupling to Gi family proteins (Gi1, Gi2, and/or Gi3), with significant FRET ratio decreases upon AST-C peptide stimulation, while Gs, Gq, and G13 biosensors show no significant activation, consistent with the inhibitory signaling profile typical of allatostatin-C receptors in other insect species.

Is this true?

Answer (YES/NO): YES